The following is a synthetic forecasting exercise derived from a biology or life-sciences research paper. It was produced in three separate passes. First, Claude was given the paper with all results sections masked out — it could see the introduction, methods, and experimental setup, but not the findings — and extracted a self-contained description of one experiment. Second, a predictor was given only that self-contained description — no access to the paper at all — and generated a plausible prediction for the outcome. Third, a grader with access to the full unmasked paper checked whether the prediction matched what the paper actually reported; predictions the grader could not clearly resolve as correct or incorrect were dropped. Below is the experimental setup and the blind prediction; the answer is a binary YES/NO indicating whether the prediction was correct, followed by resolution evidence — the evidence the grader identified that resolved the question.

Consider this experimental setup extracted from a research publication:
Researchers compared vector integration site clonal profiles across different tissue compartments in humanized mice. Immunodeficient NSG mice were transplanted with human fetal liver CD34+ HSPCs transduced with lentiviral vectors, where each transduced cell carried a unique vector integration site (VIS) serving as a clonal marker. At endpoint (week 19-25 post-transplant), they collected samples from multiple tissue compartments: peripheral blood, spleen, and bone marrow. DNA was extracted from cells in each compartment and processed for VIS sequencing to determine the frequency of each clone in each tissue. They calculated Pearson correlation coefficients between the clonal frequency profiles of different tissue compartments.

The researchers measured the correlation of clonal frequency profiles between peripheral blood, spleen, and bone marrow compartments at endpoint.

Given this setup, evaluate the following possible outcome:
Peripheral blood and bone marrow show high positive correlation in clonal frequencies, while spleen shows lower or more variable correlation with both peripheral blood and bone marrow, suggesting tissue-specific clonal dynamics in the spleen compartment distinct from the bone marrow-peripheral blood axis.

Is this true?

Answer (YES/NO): NO